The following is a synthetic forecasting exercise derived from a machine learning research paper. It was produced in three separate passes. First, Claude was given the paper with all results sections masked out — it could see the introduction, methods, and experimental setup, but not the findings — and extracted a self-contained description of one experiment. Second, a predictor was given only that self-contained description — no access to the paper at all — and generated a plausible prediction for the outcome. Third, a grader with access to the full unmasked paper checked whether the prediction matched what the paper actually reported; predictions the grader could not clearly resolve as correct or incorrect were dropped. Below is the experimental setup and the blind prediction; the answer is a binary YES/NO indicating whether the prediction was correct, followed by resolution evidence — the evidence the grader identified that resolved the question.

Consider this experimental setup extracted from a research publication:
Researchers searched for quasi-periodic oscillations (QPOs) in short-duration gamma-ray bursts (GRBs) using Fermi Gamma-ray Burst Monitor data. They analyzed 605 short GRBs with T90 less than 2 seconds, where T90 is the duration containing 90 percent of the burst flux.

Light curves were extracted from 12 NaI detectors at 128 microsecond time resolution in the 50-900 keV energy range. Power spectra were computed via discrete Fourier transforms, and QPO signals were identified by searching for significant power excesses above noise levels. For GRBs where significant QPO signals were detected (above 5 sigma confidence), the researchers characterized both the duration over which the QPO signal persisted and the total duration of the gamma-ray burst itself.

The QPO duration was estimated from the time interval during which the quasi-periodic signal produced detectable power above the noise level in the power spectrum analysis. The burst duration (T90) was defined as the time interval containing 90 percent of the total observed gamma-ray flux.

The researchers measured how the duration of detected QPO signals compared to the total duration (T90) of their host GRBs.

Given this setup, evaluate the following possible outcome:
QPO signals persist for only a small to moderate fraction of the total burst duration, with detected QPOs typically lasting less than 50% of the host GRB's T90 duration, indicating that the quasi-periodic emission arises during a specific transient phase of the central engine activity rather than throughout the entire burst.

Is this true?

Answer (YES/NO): YES